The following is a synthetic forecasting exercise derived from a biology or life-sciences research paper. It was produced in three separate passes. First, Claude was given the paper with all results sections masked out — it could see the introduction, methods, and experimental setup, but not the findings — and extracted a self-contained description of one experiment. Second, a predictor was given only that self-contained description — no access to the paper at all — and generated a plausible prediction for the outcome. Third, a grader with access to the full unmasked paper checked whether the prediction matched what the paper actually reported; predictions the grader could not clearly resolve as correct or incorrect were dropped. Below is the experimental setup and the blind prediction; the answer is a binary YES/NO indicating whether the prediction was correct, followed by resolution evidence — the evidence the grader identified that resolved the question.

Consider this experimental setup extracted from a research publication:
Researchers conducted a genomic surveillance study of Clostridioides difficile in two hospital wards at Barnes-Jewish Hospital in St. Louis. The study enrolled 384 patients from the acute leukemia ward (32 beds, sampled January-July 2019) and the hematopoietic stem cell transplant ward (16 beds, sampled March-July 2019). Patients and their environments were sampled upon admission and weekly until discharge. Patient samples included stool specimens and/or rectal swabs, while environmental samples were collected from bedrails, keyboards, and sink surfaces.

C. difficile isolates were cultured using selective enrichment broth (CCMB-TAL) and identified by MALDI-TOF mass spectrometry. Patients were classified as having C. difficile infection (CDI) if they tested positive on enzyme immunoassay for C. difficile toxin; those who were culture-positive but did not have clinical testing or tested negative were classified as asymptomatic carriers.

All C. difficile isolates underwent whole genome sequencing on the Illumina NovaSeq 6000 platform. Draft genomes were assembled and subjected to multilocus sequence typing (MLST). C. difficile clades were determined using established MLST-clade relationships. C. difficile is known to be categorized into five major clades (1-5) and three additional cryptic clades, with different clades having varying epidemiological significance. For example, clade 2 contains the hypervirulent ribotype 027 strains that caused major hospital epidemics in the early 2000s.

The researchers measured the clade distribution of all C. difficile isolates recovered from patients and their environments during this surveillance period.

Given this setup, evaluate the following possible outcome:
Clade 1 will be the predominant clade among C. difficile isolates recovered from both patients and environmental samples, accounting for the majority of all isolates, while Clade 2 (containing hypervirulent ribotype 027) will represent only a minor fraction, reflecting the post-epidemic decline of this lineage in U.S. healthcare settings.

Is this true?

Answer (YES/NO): YES